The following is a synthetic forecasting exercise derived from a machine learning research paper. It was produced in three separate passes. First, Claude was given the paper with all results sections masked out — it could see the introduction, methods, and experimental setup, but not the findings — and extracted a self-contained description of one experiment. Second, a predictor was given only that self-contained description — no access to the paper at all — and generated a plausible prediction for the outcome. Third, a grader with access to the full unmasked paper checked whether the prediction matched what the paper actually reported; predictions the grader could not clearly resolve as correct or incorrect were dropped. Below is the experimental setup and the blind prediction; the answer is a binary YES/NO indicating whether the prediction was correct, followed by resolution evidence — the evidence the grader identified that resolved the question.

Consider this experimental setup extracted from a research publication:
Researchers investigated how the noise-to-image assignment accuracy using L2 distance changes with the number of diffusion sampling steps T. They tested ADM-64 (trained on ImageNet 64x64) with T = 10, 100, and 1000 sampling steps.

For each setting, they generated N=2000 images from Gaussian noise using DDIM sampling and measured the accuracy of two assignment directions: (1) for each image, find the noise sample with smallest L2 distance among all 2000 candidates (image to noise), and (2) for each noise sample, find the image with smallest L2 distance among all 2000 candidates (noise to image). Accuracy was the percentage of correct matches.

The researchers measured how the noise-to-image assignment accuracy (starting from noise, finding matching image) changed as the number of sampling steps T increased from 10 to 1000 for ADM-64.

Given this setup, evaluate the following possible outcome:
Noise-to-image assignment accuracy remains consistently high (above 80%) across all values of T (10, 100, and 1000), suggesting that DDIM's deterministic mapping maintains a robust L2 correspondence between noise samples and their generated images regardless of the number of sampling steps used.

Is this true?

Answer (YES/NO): NO